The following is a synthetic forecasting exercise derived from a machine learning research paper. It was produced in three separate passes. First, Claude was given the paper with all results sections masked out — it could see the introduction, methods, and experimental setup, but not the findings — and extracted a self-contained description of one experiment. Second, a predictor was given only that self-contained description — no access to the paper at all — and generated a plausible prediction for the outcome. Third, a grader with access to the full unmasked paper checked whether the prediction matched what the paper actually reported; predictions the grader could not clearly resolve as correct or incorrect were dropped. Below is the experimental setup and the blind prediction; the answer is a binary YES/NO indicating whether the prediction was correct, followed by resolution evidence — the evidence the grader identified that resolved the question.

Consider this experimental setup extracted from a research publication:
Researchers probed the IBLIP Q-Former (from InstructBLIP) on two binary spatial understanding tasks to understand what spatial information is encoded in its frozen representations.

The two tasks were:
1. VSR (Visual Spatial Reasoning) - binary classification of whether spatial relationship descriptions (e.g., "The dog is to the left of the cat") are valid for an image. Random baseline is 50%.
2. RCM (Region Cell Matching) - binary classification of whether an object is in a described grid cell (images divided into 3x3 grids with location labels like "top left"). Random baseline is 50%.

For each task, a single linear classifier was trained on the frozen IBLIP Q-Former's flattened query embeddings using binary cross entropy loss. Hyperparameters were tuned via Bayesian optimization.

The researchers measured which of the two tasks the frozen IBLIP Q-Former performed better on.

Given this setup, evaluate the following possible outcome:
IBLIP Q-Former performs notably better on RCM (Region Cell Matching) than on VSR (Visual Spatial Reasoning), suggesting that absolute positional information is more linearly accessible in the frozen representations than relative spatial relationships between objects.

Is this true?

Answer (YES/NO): YES